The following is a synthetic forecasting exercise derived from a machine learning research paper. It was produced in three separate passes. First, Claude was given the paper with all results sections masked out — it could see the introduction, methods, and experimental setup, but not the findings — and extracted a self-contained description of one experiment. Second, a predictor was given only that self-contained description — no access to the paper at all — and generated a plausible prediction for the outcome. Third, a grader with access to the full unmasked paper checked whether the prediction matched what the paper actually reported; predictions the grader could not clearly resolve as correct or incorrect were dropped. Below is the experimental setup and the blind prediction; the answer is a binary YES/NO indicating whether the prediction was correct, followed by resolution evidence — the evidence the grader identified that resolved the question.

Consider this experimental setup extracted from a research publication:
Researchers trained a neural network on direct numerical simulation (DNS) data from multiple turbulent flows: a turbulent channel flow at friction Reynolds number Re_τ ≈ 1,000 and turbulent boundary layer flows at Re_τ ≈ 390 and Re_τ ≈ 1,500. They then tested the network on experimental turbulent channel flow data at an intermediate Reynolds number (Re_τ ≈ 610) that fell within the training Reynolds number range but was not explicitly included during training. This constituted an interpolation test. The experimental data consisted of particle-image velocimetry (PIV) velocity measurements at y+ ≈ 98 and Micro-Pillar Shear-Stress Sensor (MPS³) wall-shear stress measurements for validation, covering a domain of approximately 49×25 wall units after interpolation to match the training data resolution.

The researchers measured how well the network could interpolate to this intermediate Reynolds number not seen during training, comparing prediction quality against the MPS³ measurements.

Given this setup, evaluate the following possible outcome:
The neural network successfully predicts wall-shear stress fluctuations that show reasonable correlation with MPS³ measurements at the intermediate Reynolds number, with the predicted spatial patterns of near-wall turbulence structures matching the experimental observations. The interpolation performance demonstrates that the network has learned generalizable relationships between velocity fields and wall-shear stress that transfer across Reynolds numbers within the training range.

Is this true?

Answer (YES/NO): YES